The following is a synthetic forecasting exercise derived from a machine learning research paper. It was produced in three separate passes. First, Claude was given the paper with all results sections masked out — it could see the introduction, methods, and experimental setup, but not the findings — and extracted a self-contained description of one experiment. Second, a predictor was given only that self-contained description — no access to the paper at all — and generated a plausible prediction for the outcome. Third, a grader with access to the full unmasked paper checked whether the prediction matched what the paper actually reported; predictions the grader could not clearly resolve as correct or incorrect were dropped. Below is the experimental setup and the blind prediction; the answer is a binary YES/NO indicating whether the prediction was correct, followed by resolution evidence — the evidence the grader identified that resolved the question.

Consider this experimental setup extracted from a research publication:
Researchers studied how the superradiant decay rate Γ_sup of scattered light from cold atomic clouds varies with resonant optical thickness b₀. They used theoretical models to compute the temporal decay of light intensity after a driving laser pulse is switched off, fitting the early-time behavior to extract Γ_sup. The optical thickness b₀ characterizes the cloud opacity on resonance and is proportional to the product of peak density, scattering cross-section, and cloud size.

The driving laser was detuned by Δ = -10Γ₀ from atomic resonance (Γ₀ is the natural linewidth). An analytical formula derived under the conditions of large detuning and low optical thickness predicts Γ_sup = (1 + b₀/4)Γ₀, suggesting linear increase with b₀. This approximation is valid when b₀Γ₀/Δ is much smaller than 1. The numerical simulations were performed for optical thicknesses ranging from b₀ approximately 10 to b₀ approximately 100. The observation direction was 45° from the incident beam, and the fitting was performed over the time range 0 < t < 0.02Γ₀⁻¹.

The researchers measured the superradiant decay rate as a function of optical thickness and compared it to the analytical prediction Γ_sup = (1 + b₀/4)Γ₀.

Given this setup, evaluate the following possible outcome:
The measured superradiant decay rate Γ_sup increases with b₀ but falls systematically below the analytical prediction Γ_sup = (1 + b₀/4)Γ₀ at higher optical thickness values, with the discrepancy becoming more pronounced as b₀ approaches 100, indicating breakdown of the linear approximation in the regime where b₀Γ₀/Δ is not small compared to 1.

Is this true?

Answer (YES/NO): YES